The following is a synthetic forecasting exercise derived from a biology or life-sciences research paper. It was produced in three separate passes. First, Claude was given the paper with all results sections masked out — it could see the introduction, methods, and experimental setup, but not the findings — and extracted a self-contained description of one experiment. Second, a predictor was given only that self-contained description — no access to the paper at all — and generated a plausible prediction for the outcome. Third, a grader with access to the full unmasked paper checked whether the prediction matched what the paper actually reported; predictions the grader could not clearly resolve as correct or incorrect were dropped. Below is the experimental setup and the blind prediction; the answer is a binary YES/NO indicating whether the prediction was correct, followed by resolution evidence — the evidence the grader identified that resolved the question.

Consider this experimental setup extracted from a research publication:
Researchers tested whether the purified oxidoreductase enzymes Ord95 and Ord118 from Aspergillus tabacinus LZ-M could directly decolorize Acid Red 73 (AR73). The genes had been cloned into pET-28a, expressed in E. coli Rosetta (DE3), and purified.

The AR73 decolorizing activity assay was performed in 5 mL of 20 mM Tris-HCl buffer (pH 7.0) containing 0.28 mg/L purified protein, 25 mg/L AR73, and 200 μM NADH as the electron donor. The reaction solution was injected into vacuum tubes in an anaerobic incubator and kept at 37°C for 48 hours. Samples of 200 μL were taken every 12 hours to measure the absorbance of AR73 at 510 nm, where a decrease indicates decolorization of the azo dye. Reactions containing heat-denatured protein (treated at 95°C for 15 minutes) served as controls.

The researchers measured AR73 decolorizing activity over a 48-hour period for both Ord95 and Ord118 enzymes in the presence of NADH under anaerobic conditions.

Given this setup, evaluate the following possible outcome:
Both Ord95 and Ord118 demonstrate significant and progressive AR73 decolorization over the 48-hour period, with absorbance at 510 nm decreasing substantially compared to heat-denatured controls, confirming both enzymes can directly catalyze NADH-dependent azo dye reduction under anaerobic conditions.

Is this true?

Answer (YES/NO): NO